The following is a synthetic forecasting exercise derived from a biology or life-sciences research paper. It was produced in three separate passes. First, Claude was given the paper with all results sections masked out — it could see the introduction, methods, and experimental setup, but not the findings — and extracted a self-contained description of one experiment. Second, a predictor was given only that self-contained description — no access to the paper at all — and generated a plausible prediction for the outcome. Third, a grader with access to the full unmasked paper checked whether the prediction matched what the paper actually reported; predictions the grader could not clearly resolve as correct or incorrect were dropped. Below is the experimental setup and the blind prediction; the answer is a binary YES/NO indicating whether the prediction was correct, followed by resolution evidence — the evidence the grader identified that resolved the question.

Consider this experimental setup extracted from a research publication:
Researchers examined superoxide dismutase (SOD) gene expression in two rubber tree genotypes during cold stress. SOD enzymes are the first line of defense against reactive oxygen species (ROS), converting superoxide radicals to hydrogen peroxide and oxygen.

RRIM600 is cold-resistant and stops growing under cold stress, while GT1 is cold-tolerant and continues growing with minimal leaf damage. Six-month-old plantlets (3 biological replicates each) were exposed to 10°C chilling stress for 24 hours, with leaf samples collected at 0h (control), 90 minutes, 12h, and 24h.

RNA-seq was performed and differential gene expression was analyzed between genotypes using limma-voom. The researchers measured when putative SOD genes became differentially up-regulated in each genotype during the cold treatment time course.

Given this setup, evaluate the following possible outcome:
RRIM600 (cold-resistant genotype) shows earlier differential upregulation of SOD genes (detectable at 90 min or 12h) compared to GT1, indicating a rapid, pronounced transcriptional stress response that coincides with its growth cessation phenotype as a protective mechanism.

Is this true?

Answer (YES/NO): YES